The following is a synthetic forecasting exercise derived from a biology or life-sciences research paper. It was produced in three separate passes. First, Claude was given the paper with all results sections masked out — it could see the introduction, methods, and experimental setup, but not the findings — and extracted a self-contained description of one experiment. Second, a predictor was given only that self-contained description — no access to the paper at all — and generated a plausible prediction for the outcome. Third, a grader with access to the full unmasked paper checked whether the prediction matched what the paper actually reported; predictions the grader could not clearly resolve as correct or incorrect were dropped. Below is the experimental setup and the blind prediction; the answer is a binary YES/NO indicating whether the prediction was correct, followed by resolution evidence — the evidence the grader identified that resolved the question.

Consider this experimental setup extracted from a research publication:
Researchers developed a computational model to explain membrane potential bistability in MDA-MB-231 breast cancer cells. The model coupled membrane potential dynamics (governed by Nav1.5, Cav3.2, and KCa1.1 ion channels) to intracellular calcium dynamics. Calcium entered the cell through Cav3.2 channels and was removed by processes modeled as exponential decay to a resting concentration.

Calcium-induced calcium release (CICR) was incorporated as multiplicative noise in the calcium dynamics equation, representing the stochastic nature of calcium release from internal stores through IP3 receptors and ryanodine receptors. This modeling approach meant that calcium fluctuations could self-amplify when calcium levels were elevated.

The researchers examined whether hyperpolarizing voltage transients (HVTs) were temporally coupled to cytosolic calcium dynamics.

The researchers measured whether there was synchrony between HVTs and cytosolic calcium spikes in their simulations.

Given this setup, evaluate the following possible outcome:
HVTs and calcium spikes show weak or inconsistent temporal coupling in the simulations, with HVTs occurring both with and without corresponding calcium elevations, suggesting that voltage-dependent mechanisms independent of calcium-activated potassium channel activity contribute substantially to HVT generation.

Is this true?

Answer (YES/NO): NO